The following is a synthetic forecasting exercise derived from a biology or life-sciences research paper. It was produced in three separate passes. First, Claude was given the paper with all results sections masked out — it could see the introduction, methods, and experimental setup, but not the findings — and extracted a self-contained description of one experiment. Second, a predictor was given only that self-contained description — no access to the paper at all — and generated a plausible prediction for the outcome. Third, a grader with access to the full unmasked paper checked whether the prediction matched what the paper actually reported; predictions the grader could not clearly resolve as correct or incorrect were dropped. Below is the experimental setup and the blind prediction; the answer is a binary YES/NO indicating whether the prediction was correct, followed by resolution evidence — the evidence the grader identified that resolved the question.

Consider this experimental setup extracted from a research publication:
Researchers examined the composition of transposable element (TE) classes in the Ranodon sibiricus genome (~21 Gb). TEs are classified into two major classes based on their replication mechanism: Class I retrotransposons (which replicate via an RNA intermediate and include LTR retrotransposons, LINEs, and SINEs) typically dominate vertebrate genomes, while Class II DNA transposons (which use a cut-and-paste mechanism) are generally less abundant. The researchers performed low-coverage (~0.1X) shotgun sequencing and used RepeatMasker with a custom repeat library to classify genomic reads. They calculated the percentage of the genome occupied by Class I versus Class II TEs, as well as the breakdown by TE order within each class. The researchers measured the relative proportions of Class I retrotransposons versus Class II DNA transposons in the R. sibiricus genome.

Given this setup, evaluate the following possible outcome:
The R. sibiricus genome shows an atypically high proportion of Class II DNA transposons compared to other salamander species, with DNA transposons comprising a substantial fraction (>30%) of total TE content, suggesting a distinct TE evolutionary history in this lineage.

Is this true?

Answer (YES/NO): NO